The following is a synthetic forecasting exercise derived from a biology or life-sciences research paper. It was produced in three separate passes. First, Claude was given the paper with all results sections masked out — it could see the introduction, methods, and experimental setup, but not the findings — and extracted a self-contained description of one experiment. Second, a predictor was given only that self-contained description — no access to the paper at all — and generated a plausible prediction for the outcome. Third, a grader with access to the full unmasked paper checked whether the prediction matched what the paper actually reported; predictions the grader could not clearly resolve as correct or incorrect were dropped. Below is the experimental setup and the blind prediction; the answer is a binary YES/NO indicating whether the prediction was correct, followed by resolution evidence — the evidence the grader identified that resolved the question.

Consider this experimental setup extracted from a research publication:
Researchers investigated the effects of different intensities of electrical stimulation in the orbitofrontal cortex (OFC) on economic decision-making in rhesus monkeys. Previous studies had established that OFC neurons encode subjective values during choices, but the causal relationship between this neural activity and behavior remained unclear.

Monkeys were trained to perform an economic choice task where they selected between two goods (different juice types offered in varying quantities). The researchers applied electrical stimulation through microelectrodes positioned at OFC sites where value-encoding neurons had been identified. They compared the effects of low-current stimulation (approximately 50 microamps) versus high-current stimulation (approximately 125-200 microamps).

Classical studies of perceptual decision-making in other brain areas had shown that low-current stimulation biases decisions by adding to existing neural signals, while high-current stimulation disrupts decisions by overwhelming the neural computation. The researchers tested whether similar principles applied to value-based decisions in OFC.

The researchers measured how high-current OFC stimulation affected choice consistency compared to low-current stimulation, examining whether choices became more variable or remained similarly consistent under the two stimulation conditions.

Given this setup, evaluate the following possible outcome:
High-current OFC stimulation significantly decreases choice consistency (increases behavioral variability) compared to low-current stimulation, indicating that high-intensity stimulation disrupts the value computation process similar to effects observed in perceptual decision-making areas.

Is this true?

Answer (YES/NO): YES